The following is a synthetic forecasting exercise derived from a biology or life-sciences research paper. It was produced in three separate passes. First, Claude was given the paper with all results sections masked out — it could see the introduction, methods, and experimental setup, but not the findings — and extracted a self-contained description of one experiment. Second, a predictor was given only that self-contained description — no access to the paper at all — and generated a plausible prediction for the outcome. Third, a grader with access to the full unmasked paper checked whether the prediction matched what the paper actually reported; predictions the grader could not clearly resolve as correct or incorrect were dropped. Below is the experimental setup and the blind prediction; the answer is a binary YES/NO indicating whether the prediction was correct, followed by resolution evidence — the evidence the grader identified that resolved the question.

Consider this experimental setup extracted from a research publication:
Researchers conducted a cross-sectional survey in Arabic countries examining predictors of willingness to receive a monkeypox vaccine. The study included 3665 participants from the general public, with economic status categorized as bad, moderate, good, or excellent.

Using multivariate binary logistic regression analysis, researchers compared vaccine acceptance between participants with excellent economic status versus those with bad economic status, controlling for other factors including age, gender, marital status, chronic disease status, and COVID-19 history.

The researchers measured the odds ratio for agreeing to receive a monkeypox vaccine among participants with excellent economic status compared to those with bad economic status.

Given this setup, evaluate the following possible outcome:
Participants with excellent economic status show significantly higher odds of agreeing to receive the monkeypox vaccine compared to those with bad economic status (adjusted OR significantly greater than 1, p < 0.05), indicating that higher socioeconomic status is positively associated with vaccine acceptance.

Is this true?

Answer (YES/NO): YES